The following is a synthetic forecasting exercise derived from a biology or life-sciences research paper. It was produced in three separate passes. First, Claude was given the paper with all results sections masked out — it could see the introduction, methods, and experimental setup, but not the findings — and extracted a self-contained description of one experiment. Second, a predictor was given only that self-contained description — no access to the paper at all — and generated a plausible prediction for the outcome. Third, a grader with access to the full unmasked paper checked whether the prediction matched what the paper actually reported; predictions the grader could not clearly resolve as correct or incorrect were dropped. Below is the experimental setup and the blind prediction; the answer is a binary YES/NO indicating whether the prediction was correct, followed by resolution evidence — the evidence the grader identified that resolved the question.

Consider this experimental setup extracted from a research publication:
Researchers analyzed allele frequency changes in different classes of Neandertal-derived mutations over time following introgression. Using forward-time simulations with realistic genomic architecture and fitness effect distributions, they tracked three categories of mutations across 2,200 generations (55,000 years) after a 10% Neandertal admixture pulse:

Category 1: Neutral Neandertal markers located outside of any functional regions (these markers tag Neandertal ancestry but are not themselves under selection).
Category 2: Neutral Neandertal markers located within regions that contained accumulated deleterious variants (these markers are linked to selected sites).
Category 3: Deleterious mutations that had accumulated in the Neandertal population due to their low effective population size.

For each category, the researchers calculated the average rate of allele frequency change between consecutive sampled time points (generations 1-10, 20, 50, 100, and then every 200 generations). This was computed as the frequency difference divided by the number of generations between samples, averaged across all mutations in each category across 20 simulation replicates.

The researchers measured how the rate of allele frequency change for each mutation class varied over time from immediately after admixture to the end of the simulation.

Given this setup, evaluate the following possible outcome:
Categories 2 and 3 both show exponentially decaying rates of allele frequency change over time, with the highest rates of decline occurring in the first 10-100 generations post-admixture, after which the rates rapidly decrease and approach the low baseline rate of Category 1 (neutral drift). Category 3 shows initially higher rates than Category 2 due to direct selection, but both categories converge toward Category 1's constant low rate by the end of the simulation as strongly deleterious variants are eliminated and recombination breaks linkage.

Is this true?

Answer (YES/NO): NO